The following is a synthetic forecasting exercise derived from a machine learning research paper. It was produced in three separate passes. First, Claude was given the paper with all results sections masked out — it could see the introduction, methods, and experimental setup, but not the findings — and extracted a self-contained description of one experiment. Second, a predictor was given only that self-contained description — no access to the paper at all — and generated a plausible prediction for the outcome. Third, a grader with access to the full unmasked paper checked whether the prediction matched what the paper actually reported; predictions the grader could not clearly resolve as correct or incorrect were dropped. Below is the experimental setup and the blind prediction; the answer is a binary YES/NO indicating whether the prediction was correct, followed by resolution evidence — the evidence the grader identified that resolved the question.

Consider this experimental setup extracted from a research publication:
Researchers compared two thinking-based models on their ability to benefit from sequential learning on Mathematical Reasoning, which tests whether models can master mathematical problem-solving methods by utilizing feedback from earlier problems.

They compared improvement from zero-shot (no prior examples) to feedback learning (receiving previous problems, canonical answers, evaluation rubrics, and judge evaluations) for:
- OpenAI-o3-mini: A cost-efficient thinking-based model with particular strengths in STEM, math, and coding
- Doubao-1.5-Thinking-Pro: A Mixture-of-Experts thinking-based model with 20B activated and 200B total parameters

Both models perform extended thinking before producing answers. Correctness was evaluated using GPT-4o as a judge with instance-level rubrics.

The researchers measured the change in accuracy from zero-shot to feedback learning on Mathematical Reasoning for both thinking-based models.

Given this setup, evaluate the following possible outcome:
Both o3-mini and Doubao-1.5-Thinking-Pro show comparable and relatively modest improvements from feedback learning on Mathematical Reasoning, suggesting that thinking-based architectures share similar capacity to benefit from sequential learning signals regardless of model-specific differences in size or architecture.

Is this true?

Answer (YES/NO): NO